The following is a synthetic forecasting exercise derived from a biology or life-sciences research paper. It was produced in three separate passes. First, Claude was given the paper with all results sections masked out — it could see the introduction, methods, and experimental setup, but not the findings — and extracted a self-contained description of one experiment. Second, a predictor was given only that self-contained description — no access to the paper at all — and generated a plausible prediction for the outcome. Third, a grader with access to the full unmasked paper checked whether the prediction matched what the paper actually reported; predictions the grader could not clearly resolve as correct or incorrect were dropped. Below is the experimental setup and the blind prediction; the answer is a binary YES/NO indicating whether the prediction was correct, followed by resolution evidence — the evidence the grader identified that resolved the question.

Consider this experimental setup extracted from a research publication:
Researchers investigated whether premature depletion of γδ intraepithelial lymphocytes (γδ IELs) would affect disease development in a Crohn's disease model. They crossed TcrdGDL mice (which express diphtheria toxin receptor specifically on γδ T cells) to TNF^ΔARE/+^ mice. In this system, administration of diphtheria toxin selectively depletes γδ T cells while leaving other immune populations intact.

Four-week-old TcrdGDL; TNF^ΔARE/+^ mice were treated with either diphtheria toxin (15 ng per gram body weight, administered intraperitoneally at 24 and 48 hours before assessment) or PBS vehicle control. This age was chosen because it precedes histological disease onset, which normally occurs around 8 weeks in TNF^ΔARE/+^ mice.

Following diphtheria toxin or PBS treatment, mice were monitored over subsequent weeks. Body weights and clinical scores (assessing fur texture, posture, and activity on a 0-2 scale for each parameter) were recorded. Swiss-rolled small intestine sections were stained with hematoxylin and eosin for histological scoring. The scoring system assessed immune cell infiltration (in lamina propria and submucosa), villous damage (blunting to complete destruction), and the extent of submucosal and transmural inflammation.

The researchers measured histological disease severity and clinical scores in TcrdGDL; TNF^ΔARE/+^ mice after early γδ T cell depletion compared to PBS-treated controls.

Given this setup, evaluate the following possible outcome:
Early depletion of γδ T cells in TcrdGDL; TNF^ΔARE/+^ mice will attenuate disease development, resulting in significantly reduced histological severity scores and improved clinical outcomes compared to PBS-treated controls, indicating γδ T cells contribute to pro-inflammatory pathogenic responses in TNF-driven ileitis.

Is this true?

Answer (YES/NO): NO